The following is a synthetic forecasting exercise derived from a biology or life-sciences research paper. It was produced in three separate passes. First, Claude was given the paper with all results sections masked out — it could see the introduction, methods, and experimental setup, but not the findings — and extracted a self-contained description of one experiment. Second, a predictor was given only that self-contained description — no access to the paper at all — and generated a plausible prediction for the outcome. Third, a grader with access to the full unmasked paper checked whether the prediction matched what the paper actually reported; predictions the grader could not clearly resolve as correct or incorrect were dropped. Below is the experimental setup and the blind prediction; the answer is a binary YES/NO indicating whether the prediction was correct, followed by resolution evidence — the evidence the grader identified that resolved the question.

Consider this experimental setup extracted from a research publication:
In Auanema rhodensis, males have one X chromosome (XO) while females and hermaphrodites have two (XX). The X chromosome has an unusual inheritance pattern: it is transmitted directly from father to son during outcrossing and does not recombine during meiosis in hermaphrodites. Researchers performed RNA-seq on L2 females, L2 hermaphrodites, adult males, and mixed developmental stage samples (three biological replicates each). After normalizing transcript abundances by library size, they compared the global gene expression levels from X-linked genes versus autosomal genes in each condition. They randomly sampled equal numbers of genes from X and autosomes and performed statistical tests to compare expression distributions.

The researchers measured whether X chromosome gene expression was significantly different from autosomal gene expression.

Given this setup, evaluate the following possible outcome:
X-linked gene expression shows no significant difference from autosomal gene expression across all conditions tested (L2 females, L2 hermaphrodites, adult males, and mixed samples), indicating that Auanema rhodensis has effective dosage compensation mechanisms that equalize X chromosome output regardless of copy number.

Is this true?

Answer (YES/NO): NO